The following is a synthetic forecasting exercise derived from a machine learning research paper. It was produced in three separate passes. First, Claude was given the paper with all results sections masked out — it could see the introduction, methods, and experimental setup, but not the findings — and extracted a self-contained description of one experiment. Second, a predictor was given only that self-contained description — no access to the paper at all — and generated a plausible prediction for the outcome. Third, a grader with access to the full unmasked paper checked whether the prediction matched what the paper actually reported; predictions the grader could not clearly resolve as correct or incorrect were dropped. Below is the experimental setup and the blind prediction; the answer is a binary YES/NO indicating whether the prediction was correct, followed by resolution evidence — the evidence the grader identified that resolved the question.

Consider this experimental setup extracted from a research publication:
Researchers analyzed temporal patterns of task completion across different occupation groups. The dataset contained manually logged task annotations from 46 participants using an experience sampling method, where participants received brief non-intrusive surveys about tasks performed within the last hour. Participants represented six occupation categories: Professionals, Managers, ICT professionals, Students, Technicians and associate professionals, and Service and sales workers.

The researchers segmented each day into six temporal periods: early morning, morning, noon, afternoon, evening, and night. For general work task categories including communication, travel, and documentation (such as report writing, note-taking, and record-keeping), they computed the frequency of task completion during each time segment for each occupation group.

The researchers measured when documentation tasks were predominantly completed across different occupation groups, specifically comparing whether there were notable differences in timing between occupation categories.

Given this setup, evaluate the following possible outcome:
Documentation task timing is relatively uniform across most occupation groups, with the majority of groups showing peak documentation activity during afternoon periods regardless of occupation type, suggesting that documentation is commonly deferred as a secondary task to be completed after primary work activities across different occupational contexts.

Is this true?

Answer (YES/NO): NO